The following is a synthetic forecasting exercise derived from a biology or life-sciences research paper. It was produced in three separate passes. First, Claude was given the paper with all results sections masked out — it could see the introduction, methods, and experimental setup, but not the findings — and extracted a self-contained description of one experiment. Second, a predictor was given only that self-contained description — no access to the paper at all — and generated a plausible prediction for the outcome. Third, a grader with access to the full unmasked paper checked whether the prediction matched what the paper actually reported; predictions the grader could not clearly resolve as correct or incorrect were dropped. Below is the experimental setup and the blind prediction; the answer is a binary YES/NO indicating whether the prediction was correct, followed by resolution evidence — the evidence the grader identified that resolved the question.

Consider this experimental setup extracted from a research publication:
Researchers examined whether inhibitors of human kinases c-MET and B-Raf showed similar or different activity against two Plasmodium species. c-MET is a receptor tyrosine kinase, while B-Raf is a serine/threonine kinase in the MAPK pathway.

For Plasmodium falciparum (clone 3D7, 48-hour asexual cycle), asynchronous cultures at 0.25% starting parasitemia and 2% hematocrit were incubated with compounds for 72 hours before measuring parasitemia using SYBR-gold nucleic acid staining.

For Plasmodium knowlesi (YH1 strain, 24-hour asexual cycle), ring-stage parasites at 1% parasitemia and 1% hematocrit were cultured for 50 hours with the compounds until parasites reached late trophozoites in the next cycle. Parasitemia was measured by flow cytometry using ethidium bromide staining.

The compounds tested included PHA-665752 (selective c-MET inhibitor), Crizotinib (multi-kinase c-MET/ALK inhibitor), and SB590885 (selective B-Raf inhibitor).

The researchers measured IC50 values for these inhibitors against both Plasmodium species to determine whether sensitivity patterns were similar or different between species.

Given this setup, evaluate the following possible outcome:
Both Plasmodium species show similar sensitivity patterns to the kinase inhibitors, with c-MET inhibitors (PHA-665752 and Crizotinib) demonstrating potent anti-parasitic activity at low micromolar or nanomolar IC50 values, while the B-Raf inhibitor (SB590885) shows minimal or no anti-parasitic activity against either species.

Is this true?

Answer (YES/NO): NO